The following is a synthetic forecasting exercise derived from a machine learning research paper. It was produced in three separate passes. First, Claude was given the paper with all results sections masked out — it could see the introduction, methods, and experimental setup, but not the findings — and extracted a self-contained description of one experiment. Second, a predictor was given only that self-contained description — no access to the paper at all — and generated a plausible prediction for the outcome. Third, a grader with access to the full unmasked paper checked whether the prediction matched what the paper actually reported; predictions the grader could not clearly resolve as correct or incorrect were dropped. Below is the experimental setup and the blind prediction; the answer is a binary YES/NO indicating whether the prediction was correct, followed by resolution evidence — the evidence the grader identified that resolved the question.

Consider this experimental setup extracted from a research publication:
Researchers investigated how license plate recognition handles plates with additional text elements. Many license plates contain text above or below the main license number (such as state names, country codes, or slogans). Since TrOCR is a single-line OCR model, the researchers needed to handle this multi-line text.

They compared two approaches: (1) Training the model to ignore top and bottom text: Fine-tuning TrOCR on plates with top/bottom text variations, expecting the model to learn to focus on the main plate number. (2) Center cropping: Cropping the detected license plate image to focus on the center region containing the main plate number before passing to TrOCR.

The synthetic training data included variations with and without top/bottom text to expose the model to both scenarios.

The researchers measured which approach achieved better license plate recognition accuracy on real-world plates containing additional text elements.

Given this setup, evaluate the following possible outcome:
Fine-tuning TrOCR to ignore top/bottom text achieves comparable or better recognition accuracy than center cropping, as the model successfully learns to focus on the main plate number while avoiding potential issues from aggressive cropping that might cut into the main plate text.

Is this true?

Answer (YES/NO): NO